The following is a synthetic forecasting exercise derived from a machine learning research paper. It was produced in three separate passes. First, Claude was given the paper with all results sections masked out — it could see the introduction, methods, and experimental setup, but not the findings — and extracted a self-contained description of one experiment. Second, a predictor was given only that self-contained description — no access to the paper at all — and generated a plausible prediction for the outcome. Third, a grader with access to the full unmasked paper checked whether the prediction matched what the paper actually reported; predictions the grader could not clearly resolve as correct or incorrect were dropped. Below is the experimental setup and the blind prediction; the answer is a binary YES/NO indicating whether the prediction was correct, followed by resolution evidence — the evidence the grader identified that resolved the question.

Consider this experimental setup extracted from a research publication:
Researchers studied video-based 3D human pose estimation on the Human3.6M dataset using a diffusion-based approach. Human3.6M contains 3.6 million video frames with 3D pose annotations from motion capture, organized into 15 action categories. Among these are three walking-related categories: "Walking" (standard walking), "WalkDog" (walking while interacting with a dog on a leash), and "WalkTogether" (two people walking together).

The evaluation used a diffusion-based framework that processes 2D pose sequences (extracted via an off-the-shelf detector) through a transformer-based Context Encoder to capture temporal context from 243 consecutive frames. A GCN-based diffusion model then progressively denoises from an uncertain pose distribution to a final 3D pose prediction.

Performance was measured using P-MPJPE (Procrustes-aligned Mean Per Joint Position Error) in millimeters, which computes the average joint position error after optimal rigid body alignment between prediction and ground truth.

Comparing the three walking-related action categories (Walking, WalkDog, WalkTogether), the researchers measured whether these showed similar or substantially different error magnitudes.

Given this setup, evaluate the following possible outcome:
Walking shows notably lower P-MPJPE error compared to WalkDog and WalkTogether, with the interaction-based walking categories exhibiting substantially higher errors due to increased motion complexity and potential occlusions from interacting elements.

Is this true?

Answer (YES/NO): NO